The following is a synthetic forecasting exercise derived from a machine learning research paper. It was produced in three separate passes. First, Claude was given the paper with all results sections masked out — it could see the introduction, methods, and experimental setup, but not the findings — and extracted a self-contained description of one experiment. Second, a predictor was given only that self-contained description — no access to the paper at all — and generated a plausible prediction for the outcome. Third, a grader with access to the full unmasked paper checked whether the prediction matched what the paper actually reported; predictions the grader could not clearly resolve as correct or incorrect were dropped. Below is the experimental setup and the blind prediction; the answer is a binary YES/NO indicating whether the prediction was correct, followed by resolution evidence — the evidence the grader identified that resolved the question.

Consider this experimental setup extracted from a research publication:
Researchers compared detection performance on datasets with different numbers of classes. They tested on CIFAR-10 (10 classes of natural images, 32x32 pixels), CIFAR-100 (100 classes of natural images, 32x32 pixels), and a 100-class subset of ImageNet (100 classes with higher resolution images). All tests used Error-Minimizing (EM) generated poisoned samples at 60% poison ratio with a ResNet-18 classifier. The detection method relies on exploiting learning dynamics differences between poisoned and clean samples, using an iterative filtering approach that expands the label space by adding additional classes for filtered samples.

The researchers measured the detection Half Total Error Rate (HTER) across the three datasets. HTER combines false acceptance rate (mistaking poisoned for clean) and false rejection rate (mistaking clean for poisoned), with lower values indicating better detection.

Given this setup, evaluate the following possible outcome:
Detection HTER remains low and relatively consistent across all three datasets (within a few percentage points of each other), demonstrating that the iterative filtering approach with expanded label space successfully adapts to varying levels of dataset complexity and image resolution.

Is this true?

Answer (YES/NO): YES